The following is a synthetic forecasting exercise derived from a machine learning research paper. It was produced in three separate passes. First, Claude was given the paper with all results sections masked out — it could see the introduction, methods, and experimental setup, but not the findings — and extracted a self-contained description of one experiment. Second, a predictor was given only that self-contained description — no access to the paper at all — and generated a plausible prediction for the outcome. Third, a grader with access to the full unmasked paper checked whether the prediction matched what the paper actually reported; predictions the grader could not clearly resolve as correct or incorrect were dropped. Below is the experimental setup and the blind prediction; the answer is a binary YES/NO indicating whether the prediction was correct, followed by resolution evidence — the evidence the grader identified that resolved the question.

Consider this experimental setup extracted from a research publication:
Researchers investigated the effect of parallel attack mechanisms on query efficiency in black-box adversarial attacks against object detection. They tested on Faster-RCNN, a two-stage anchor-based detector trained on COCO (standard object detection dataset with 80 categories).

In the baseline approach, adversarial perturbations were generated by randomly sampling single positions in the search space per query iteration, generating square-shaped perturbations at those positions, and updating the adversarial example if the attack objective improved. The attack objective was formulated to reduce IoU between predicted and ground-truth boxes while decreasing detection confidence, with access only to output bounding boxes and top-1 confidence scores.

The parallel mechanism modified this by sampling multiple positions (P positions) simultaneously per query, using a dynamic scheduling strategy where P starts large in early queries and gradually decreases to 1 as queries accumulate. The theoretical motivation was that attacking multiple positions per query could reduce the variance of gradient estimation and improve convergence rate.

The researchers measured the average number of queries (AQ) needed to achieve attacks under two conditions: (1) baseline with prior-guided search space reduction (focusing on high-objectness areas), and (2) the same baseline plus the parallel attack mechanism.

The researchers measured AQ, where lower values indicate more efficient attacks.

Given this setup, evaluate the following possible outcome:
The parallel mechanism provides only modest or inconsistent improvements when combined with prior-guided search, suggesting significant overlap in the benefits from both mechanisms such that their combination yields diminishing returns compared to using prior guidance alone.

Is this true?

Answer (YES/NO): YES